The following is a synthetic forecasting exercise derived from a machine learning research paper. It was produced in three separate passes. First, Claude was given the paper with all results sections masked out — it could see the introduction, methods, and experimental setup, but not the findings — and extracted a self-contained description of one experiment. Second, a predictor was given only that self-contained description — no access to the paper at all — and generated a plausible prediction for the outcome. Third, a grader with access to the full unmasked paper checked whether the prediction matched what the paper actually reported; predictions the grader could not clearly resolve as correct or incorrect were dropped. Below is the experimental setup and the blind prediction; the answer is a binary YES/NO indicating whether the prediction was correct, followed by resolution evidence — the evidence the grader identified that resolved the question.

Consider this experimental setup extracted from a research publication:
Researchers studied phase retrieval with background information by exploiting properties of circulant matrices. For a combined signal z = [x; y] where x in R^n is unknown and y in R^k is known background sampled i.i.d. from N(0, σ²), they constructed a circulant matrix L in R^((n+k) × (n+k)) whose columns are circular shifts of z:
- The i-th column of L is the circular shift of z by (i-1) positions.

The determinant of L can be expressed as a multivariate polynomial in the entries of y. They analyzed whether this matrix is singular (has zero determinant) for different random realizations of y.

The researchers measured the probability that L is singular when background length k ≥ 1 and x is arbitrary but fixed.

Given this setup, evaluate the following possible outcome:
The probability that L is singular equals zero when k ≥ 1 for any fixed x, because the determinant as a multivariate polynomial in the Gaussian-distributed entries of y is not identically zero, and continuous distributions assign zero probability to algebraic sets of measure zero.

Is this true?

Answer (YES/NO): YES